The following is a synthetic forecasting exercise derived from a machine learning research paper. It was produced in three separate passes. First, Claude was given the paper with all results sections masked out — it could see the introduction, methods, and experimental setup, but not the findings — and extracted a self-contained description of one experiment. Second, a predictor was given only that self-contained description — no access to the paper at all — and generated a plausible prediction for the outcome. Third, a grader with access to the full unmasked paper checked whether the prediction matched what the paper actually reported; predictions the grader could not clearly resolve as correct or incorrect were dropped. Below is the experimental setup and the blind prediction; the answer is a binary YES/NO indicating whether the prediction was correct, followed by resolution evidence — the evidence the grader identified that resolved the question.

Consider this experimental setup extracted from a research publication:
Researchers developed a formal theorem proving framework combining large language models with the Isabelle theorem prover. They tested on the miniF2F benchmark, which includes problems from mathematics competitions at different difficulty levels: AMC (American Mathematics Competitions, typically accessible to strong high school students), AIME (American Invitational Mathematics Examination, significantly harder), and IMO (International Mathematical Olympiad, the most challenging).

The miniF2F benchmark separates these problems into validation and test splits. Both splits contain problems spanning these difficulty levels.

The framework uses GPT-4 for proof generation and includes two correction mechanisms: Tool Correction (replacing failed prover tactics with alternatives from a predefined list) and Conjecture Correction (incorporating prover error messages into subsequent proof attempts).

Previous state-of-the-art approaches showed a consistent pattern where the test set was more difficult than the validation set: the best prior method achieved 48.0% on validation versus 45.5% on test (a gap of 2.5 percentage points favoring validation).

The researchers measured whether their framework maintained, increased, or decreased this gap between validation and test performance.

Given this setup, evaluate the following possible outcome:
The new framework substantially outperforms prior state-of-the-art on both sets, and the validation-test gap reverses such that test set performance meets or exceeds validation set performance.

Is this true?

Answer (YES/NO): NO